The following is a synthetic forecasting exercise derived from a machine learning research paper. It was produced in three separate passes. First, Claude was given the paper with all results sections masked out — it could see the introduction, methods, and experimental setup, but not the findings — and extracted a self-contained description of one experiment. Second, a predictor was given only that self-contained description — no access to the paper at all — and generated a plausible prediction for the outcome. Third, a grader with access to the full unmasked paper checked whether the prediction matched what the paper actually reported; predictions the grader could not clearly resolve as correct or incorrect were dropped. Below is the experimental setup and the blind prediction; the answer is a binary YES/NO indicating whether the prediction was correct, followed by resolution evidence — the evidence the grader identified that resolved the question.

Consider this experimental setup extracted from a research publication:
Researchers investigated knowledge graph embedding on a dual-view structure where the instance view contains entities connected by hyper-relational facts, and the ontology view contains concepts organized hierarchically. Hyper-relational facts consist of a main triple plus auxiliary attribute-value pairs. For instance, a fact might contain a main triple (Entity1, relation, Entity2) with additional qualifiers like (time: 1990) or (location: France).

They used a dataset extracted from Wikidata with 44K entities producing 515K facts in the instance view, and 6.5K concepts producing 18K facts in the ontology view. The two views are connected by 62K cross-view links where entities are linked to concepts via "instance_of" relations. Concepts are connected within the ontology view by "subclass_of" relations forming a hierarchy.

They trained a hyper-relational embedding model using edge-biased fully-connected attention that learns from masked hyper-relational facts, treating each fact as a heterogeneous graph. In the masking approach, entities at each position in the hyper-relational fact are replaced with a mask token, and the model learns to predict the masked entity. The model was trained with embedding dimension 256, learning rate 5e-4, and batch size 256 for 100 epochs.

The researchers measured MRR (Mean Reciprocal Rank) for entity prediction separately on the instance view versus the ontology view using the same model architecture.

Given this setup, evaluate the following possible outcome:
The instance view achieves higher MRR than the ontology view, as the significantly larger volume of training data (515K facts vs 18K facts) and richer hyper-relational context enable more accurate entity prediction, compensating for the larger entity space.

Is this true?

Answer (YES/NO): YES